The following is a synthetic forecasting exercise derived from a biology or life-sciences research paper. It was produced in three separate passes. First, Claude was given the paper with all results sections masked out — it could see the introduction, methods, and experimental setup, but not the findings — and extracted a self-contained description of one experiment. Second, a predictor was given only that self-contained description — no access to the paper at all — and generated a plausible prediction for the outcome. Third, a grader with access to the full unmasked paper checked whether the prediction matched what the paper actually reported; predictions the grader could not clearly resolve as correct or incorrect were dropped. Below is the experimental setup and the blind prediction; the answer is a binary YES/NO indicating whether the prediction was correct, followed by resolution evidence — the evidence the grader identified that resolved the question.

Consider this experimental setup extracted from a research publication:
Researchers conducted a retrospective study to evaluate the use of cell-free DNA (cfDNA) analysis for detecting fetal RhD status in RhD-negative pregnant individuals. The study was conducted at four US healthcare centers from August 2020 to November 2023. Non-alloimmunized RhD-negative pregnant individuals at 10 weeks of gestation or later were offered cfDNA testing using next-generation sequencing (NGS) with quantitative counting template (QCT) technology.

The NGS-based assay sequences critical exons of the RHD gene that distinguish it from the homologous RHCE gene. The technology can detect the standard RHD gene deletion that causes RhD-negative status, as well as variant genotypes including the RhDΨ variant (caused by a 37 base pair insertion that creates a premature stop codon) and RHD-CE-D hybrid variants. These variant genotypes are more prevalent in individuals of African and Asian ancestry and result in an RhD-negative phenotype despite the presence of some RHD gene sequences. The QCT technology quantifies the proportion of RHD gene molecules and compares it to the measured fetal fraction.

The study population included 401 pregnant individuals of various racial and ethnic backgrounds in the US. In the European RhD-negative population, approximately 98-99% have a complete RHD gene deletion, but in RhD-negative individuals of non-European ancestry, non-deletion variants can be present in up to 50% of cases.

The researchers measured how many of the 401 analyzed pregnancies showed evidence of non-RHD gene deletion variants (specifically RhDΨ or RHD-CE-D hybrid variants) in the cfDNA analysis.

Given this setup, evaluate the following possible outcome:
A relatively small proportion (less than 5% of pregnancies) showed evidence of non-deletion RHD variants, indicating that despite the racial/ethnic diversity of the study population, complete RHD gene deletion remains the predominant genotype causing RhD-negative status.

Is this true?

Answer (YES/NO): YES